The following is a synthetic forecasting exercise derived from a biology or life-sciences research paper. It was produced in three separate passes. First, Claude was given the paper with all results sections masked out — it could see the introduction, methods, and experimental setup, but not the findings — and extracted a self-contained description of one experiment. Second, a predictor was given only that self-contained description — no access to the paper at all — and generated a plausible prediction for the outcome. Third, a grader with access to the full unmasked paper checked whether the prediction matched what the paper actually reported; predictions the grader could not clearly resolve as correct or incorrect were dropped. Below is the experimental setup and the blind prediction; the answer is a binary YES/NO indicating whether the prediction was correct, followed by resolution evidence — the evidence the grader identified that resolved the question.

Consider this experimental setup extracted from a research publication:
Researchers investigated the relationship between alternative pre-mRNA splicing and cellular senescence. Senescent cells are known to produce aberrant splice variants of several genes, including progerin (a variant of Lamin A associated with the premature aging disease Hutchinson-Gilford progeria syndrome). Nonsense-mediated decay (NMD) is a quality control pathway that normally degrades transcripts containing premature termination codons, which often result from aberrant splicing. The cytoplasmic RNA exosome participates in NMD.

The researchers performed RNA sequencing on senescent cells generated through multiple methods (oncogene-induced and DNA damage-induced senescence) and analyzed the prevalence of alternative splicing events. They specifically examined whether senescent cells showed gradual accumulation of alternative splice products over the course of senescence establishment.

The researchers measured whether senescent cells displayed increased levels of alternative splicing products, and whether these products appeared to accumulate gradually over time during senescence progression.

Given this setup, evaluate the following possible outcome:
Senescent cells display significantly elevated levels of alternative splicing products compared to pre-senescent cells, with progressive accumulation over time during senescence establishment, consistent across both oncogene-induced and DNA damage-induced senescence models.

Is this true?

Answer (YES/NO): YES